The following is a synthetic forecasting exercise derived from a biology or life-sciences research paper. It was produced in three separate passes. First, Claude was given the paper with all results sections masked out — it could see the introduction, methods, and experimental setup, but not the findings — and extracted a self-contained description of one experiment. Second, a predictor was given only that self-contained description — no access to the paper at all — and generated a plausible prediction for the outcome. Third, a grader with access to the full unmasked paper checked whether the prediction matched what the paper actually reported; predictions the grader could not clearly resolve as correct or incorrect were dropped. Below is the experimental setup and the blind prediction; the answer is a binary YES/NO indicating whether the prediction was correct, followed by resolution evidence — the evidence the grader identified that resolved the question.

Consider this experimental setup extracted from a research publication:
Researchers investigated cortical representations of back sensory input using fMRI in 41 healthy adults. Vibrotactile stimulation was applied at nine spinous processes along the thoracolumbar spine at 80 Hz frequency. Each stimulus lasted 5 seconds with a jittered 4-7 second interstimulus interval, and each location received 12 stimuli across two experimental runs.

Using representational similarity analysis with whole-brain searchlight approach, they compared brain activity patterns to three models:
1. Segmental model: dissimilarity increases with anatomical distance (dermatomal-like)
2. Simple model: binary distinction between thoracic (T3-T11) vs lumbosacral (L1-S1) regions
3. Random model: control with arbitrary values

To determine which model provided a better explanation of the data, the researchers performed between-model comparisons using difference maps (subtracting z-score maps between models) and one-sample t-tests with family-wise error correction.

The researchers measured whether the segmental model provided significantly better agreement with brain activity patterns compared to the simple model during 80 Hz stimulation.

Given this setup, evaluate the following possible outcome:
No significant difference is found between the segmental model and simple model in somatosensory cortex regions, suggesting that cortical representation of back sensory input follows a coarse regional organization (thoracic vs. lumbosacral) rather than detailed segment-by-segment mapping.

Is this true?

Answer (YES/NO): NO